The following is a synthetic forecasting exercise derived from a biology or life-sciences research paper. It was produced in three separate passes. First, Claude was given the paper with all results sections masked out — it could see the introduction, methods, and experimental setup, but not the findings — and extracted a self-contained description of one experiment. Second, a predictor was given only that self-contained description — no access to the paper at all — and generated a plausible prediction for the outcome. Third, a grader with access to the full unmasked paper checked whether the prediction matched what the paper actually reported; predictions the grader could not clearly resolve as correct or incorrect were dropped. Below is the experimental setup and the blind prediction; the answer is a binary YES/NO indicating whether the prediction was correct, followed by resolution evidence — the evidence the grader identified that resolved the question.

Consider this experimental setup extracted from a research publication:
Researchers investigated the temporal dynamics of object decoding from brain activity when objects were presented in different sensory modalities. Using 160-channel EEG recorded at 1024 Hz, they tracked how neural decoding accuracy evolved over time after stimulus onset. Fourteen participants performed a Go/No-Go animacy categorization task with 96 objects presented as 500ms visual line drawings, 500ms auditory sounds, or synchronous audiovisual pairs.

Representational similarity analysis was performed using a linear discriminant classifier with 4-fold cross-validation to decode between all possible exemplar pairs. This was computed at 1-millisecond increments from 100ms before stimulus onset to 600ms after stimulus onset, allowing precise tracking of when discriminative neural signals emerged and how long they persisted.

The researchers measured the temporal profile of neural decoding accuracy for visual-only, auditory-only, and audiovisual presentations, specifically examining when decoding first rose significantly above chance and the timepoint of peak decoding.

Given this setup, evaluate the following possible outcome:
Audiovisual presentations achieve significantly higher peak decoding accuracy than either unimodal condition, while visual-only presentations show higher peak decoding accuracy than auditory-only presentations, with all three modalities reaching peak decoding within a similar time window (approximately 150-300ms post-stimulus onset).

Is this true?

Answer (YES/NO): YES